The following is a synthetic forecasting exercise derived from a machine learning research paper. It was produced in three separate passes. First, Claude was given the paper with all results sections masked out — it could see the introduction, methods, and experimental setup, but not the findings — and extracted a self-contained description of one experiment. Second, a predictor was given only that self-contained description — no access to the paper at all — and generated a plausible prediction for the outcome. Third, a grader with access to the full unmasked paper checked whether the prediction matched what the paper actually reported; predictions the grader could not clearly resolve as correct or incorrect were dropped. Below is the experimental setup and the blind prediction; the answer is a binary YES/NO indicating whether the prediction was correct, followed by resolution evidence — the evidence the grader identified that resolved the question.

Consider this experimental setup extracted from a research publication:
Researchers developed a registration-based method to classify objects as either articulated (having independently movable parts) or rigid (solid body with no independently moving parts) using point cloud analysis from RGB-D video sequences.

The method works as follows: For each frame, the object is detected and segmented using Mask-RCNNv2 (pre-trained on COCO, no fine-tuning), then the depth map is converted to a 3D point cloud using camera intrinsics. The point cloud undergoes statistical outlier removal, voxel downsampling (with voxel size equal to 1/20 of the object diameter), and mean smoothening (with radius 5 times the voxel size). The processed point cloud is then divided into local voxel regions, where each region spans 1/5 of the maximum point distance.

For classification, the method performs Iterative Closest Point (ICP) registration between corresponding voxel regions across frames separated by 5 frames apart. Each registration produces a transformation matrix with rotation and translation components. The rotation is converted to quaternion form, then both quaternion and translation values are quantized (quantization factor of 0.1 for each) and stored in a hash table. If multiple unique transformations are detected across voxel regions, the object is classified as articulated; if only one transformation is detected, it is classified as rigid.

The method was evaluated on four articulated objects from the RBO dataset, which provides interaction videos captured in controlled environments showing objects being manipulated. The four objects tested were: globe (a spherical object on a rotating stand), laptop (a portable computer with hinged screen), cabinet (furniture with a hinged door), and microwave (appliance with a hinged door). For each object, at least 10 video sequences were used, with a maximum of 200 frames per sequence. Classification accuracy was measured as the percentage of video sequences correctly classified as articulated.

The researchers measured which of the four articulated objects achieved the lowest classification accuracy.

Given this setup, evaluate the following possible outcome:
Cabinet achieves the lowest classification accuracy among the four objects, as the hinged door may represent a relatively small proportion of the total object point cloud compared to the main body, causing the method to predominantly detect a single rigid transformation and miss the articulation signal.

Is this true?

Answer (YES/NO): NO